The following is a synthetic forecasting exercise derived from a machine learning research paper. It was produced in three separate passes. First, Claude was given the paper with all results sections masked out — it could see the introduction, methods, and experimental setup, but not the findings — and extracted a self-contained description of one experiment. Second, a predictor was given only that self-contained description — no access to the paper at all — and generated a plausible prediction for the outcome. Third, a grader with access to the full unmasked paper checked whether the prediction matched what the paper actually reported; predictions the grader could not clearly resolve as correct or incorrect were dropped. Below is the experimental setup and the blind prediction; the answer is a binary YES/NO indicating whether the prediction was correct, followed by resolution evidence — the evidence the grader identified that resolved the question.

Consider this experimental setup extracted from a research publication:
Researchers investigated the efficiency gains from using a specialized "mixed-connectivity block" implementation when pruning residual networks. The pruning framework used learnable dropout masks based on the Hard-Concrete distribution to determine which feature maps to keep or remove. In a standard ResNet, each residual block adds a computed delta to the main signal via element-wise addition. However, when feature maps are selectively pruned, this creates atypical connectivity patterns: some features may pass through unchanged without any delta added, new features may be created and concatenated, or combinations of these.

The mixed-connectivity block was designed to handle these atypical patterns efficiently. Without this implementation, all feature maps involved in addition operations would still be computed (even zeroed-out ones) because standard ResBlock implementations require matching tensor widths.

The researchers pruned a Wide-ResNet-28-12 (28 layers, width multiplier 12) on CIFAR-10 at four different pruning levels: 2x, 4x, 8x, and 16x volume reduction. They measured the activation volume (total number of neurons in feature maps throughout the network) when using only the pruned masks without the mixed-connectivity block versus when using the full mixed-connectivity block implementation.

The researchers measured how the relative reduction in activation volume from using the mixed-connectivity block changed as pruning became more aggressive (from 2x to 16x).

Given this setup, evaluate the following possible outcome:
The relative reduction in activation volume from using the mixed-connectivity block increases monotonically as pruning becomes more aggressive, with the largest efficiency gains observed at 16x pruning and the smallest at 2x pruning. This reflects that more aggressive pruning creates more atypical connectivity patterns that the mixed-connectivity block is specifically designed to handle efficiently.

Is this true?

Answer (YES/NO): YES